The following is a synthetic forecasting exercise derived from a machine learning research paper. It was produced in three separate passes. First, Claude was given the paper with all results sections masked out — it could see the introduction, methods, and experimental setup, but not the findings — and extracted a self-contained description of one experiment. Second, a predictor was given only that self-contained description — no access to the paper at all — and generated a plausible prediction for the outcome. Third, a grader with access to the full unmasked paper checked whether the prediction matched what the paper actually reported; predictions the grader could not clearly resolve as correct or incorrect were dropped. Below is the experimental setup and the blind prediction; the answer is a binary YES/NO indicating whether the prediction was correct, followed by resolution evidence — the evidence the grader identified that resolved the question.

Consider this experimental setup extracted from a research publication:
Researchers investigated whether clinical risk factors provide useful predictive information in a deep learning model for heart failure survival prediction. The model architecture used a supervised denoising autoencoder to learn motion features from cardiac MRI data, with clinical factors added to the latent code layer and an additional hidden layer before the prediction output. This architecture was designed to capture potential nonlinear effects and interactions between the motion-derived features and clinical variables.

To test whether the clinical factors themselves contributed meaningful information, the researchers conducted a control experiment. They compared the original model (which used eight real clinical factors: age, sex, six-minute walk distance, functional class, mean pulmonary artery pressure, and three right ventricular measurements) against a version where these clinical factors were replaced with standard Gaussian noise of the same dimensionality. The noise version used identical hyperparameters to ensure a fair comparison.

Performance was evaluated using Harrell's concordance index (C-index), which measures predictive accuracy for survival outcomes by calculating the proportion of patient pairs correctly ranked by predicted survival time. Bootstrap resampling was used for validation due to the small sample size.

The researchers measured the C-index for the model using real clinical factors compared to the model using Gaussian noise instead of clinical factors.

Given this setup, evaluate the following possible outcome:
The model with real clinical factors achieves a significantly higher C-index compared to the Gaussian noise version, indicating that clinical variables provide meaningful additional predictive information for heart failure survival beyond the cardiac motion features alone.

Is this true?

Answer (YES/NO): NO